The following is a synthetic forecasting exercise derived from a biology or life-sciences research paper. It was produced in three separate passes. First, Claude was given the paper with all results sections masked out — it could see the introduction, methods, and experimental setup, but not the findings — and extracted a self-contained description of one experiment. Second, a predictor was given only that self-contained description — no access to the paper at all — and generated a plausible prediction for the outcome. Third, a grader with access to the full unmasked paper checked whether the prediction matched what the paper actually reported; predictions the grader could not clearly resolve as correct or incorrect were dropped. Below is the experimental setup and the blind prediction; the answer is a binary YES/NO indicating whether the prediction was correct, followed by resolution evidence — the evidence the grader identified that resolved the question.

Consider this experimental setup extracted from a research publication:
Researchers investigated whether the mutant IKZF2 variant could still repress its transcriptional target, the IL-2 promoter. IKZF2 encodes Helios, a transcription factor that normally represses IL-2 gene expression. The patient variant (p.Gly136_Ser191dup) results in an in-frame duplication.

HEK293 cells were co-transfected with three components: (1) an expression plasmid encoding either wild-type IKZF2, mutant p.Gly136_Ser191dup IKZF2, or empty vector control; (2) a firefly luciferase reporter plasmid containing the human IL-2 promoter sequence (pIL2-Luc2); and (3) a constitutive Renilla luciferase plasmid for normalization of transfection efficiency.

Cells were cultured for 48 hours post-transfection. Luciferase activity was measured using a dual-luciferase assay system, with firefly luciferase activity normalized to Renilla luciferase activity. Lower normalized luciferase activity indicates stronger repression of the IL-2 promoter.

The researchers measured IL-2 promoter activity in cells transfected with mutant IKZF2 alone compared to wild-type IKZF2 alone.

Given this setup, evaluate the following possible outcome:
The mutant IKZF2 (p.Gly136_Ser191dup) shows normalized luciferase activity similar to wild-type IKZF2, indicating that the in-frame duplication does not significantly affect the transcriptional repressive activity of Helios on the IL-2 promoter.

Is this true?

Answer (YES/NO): NO